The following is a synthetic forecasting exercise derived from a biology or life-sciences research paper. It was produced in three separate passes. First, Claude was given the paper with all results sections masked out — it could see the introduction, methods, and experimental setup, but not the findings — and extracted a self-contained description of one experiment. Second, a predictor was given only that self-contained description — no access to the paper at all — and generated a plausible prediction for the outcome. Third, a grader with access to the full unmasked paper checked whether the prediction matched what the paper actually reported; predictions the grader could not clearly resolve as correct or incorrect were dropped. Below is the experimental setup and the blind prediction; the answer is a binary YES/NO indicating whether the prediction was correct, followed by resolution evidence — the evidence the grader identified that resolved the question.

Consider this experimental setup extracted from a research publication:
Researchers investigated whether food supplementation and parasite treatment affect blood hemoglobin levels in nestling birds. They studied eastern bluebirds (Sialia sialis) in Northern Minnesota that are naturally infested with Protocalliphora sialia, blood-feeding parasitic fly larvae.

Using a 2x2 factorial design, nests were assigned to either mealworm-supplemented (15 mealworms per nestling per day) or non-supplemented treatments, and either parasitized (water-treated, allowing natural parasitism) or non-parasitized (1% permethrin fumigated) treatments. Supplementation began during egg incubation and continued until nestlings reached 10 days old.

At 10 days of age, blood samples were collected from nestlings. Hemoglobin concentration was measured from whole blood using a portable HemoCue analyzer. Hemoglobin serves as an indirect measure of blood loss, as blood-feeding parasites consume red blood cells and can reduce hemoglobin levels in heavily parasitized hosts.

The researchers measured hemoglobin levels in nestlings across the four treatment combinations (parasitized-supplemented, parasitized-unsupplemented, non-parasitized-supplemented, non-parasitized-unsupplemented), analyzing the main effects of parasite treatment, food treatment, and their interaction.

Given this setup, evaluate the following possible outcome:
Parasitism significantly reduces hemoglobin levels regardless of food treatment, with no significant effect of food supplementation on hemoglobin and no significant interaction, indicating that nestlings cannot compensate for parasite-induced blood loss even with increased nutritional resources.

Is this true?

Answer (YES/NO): NO